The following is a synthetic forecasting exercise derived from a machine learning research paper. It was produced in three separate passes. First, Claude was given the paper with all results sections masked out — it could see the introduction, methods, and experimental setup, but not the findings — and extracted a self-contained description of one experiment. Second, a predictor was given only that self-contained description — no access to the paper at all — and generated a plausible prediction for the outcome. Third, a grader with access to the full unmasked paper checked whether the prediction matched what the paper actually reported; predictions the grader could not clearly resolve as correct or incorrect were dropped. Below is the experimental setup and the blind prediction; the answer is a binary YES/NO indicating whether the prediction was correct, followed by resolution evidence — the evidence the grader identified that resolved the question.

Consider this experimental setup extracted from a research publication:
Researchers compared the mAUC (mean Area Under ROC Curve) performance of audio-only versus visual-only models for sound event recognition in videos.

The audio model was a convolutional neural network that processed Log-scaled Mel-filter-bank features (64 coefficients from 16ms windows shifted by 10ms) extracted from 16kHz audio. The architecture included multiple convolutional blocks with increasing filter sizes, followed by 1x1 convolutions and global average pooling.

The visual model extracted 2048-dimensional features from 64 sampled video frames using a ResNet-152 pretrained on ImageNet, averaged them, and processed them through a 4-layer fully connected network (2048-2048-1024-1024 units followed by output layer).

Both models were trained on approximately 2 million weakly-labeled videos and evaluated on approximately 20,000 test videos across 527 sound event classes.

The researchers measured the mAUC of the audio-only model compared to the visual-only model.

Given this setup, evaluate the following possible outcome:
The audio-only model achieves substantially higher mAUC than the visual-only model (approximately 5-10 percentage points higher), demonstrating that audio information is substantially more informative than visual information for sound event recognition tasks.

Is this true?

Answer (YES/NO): YES